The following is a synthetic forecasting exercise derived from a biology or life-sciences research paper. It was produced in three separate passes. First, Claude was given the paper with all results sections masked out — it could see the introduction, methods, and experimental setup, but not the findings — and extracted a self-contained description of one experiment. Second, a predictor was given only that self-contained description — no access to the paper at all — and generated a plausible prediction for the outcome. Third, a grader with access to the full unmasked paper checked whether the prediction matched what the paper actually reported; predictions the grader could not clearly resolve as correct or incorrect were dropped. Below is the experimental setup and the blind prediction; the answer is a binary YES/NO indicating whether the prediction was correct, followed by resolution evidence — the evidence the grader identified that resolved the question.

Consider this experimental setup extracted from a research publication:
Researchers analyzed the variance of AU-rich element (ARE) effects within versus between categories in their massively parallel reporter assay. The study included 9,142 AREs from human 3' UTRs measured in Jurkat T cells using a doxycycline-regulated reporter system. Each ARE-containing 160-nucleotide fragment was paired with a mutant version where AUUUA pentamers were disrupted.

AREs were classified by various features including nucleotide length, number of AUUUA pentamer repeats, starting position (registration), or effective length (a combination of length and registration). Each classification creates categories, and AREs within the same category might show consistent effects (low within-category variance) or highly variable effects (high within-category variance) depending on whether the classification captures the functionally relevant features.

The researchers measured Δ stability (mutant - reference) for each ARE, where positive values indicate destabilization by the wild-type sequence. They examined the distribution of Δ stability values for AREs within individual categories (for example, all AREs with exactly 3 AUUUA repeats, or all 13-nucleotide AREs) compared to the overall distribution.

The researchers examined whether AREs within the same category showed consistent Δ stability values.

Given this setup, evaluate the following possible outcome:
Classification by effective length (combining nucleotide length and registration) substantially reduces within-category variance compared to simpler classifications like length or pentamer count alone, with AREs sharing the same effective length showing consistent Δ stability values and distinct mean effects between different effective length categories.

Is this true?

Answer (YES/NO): YES